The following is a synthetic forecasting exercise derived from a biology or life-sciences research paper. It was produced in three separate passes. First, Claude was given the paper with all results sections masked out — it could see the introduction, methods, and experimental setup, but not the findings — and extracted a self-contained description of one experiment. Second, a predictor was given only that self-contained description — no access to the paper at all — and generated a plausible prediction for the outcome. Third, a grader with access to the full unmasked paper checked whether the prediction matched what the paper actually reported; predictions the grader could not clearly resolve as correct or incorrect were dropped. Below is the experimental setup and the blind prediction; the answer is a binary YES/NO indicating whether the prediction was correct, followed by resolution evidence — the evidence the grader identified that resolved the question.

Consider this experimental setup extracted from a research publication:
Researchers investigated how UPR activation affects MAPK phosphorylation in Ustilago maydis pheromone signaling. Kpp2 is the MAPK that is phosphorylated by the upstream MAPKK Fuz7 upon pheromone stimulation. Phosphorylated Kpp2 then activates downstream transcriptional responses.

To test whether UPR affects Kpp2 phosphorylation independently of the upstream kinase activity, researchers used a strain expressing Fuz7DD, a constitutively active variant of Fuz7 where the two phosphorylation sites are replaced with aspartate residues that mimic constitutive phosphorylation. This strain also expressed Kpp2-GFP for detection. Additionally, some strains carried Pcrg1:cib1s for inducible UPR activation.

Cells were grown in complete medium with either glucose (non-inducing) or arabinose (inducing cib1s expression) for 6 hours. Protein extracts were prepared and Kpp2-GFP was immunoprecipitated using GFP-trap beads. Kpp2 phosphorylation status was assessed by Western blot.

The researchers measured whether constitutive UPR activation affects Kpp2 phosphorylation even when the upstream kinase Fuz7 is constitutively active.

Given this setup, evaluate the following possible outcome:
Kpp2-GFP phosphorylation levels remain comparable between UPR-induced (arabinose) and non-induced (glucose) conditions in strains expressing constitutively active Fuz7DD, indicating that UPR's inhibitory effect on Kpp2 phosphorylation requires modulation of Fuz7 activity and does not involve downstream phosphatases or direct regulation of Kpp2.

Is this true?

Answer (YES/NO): NO